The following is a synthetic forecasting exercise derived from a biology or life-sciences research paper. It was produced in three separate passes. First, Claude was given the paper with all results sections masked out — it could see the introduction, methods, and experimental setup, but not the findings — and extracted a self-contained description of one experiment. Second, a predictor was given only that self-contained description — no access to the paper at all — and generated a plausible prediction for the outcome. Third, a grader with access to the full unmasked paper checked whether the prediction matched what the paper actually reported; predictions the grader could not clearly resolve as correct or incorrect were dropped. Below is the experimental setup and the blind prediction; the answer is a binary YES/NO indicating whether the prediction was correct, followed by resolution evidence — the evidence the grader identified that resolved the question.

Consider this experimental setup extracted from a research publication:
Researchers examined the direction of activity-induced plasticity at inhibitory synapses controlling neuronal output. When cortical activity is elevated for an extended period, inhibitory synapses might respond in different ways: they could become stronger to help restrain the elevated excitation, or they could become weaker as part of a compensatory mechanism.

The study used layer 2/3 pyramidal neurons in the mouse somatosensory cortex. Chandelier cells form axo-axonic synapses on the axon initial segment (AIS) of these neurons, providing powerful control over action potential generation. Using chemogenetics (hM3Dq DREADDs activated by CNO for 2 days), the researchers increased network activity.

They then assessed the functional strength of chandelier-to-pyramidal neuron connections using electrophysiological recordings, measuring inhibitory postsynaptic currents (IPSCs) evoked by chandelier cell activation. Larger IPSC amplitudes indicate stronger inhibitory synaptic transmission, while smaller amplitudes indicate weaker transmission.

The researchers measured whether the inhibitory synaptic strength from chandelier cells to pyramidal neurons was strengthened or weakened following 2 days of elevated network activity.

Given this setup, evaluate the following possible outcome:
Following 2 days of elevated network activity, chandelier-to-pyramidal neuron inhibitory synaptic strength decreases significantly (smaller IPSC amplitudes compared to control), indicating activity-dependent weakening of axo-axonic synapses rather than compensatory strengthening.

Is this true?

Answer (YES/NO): YES